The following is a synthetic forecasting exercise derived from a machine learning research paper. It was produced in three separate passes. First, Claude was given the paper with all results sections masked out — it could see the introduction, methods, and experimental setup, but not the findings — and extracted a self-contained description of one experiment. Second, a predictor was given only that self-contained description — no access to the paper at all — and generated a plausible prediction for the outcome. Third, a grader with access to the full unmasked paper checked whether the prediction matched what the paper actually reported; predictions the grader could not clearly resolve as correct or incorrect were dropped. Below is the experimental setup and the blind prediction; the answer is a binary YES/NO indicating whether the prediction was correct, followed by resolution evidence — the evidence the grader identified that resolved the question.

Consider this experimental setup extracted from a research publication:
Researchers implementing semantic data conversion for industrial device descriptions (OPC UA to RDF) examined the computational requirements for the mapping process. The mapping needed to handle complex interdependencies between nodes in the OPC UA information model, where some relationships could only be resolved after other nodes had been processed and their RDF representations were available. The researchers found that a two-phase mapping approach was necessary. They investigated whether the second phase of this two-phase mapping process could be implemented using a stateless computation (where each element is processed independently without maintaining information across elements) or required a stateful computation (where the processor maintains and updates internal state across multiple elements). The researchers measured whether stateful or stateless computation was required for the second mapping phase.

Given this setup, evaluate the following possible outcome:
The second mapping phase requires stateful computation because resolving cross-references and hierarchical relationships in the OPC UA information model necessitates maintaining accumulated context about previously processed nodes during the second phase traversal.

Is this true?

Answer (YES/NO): YES